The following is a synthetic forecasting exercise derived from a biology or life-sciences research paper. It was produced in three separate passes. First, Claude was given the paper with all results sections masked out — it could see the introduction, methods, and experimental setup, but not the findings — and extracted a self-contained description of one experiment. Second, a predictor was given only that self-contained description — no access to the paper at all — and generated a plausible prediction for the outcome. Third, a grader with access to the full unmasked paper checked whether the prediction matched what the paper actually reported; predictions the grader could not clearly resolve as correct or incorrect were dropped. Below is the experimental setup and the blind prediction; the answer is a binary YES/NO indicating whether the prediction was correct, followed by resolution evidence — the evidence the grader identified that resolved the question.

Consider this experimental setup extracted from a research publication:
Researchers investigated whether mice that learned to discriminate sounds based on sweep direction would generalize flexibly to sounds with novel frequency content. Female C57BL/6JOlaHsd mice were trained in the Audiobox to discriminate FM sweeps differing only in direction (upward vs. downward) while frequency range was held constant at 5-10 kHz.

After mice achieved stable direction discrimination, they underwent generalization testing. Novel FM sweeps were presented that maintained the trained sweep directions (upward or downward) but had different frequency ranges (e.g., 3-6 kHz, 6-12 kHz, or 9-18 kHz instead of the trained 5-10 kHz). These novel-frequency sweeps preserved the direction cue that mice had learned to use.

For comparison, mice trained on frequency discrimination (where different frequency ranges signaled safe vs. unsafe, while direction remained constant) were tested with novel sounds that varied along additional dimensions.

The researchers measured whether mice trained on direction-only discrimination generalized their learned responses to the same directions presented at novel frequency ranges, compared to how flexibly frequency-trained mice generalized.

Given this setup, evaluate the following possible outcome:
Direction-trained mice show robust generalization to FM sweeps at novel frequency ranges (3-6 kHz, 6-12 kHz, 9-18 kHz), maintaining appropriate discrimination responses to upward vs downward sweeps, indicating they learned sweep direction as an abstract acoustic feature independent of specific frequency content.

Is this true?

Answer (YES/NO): NO